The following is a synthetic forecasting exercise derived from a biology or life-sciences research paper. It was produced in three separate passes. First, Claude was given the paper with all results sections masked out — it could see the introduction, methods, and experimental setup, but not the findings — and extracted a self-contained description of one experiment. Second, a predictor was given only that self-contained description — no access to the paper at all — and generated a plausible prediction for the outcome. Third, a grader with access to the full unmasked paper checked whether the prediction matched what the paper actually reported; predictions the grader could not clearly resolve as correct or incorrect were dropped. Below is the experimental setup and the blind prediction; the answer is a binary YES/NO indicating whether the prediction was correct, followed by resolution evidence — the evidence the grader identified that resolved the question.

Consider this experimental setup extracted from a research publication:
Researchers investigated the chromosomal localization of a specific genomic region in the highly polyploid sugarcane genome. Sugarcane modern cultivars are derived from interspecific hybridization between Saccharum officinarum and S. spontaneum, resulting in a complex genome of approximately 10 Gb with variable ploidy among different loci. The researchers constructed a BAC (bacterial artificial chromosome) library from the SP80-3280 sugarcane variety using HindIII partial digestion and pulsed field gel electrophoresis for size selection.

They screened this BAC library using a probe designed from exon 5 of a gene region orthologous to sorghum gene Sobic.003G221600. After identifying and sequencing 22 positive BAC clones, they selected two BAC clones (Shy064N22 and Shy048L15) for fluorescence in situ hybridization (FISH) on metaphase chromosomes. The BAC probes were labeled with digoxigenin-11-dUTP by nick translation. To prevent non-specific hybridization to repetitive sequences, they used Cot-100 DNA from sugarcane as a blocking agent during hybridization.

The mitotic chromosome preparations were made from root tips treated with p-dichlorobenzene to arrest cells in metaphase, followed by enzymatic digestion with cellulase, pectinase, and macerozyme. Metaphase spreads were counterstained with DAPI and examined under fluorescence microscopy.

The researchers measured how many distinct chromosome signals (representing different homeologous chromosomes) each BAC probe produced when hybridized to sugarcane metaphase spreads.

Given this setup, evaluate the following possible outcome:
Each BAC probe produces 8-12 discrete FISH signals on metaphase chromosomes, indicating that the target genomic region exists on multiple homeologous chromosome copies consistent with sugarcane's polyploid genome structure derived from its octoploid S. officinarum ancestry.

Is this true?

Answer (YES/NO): YES